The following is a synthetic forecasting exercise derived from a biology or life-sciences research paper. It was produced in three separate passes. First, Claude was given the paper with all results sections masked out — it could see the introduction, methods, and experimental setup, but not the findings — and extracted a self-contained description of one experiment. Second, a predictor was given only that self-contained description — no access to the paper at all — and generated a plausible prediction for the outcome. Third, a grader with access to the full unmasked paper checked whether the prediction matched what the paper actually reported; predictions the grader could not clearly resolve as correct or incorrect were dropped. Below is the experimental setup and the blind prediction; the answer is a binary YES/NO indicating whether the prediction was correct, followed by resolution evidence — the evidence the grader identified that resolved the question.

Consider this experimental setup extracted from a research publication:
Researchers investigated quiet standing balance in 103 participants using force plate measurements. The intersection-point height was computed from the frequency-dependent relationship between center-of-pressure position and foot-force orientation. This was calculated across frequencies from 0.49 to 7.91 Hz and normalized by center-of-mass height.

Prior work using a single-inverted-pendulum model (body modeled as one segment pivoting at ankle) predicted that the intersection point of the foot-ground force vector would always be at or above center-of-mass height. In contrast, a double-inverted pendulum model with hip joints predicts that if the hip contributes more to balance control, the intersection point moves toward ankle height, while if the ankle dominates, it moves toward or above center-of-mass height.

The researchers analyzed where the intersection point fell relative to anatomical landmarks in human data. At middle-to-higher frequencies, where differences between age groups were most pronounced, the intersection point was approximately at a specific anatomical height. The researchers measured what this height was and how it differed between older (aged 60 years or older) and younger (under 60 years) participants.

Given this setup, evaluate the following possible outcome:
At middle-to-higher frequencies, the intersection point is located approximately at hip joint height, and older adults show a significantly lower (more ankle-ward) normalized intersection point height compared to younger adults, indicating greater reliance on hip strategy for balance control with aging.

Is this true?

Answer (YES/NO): NO